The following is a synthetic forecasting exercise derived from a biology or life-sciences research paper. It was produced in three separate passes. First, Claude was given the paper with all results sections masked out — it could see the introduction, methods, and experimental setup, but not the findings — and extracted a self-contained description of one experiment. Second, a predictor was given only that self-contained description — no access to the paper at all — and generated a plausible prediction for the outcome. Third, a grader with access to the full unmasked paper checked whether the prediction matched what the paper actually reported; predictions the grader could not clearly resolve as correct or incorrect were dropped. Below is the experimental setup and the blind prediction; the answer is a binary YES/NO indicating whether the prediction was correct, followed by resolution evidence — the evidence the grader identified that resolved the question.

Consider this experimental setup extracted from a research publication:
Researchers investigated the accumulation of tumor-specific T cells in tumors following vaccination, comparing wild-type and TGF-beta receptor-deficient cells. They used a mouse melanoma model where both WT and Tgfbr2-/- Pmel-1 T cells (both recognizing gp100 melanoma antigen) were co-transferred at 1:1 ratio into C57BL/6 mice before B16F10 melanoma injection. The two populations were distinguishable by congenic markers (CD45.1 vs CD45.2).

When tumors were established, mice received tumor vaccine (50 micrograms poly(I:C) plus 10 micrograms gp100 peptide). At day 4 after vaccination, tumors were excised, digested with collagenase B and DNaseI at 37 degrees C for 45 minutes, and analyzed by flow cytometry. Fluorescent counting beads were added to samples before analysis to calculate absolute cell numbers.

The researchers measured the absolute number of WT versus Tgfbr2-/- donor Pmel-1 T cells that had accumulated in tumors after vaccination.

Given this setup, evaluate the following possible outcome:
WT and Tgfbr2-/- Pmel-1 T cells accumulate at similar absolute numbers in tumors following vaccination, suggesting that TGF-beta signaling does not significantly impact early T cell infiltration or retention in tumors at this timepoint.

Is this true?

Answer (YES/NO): NO